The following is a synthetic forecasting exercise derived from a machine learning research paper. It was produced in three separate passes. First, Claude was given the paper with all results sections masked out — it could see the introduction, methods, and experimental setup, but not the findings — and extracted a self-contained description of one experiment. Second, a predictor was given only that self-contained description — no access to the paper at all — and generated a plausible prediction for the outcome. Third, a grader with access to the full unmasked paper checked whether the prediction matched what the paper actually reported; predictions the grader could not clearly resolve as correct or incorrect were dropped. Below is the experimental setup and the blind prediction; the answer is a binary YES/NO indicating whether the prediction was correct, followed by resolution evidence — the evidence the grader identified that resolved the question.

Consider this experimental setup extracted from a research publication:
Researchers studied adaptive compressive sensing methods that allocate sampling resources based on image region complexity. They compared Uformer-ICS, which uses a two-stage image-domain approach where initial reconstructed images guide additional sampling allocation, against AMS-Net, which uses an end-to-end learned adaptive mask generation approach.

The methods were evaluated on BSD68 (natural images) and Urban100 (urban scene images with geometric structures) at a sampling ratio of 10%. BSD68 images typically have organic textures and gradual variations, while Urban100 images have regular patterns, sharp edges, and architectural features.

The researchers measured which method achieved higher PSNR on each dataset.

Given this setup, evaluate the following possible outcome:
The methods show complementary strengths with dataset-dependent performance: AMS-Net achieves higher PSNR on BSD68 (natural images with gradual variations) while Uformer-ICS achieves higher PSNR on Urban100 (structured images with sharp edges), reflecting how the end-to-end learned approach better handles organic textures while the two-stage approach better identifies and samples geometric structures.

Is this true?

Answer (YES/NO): YES